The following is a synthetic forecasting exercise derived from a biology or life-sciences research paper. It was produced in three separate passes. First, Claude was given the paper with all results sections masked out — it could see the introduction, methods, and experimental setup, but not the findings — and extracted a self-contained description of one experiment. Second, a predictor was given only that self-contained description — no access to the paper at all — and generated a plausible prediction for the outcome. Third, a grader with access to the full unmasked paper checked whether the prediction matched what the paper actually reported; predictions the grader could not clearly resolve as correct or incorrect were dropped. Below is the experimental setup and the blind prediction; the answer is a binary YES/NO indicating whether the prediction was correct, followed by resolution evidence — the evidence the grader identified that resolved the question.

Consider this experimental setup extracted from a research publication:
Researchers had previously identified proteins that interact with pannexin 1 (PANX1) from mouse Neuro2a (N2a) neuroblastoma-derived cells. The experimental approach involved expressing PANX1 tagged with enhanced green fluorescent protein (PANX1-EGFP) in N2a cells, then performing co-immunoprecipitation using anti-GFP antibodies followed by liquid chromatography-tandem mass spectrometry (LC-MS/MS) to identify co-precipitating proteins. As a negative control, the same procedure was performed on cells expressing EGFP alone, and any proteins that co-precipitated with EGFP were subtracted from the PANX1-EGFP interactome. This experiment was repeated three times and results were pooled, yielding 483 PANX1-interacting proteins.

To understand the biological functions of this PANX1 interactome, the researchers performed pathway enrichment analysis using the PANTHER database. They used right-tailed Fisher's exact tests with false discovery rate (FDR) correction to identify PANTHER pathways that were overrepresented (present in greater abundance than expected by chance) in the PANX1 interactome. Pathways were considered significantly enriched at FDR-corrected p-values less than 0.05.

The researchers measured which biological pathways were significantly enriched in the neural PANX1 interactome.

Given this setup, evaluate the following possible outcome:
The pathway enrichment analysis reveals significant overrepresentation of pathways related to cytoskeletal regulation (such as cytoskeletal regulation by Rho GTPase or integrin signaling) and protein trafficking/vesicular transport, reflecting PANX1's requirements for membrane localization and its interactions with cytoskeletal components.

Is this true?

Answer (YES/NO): NO